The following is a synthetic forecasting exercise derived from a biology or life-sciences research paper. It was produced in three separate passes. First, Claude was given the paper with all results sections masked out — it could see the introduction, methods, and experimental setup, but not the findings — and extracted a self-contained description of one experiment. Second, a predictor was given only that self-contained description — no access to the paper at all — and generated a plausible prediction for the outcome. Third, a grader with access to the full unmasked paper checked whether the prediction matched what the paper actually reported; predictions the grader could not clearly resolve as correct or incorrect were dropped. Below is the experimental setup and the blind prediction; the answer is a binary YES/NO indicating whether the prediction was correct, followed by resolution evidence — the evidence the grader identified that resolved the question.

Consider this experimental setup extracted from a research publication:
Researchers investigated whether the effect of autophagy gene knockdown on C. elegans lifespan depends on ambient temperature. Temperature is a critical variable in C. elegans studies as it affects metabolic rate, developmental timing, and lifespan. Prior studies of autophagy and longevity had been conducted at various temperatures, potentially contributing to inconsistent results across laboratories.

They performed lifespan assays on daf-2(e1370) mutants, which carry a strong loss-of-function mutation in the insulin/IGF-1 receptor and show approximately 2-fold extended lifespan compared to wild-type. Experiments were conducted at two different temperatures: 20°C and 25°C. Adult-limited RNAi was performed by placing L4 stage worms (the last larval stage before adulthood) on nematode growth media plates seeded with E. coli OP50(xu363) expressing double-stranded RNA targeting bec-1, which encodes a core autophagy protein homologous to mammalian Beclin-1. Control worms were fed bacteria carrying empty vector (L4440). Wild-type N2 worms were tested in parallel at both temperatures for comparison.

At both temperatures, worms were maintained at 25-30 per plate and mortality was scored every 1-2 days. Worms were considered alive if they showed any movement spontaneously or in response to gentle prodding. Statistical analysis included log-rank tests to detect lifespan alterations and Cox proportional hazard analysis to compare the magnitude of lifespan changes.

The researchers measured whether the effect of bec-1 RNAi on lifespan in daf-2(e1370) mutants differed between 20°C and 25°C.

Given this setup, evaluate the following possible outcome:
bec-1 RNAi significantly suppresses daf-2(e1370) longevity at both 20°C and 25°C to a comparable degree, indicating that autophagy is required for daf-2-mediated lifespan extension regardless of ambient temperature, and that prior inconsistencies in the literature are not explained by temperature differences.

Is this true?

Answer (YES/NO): NO